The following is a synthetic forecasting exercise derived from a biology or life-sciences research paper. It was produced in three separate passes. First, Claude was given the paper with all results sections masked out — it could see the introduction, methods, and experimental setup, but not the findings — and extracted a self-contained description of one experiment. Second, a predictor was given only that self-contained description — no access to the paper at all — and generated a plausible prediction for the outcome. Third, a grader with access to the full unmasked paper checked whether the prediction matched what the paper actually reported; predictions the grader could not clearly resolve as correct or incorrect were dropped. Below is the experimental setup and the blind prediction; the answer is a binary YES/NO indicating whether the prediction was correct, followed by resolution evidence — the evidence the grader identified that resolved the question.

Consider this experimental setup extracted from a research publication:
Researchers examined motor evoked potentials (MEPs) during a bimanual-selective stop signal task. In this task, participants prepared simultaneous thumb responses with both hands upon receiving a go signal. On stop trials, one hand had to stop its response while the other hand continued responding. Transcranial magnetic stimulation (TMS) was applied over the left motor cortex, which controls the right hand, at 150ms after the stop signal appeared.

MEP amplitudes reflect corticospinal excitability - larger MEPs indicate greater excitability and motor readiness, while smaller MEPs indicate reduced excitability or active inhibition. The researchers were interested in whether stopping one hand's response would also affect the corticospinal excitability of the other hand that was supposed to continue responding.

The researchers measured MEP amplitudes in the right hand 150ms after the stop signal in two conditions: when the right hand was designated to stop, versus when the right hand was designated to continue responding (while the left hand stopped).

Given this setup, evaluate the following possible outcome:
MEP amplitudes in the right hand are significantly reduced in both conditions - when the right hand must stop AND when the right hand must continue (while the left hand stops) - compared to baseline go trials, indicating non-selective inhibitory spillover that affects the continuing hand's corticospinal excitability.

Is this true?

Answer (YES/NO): NO